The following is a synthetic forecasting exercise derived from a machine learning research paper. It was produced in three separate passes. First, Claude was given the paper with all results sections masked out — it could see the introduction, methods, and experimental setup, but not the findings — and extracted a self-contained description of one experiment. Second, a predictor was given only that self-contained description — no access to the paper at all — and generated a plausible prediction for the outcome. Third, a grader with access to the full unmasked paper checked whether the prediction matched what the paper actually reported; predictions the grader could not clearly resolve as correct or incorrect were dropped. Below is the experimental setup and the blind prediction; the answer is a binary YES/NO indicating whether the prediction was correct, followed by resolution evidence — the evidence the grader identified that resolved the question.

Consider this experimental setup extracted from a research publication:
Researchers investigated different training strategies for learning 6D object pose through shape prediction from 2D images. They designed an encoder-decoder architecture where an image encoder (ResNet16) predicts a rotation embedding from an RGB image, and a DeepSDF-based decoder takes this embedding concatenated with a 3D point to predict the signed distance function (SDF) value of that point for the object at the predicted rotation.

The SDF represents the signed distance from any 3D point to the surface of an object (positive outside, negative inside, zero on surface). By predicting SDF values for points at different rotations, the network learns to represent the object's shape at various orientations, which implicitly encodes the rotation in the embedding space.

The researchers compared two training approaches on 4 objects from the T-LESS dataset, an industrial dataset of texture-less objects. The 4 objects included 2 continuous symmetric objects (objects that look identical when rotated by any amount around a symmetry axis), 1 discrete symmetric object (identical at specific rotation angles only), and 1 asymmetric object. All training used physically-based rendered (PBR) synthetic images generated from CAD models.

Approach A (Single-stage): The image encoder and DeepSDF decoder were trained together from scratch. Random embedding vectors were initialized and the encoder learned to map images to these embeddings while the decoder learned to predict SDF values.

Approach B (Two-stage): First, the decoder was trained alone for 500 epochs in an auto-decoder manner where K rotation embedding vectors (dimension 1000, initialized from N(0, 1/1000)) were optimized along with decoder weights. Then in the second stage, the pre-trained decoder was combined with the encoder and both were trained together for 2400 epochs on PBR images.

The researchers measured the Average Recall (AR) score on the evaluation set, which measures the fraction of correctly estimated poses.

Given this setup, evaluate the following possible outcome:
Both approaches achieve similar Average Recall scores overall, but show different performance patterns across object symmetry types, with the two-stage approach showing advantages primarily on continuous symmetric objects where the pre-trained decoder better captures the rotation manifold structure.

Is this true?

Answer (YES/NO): NO